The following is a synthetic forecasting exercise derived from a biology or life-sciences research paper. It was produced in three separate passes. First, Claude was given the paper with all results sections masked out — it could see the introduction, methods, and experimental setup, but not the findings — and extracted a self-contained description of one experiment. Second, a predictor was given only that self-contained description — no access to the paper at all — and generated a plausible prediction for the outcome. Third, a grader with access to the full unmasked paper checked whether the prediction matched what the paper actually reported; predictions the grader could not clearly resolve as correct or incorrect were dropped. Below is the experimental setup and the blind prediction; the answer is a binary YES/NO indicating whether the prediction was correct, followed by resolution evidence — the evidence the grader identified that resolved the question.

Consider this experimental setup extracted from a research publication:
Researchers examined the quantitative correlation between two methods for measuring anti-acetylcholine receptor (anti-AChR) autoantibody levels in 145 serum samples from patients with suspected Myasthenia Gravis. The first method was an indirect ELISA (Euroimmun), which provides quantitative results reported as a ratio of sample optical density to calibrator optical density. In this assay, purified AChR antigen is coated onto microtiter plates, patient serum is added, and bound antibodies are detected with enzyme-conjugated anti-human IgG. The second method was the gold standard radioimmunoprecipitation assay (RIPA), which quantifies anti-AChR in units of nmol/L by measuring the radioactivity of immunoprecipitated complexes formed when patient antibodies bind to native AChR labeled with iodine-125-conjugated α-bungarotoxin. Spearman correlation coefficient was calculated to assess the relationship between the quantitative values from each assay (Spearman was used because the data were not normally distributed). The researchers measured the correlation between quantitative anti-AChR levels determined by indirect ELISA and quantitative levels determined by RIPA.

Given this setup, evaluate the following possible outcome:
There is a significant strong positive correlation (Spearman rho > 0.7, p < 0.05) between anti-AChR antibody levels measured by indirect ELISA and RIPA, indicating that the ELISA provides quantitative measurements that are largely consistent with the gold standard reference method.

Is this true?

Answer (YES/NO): YES